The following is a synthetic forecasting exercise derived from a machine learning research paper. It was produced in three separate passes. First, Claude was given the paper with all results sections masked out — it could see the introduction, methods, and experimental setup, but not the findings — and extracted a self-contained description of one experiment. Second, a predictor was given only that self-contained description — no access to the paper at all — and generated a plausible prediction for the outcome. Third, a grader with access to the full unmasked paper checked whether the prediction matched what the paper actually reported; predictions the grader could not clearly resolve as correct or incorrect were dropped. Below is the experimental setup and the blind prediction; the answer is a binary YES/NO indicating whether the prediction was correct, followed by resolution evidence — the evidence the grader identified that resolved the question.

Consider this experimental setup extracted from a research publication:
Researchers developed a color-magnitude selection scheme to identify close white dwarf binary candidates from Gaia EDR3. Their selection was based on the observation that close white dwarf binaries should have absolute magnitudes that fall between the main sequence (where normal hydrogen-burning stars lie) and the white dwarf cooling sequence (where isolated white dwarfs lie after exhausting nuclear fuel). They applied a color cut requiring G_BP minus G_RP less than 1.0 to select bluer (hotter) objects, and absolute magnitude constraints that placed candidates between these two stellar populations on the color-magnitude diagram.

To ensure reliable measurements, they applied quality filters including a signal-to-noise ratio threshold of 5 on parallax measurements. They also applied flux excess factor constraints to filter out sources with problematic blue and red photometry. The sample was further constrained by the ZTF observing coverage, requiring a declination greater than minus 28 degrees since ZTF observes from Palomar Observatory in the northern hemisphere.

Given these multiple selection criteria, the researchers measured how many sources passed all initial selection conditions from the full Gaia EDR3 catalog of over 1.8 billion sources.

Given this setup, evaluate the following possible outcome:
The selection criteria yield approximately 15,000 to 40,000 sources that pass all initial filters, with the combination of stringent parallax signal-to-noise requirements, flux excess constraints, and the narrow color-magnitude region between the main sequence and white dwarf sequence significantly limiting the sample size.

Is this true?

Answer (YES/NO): NO